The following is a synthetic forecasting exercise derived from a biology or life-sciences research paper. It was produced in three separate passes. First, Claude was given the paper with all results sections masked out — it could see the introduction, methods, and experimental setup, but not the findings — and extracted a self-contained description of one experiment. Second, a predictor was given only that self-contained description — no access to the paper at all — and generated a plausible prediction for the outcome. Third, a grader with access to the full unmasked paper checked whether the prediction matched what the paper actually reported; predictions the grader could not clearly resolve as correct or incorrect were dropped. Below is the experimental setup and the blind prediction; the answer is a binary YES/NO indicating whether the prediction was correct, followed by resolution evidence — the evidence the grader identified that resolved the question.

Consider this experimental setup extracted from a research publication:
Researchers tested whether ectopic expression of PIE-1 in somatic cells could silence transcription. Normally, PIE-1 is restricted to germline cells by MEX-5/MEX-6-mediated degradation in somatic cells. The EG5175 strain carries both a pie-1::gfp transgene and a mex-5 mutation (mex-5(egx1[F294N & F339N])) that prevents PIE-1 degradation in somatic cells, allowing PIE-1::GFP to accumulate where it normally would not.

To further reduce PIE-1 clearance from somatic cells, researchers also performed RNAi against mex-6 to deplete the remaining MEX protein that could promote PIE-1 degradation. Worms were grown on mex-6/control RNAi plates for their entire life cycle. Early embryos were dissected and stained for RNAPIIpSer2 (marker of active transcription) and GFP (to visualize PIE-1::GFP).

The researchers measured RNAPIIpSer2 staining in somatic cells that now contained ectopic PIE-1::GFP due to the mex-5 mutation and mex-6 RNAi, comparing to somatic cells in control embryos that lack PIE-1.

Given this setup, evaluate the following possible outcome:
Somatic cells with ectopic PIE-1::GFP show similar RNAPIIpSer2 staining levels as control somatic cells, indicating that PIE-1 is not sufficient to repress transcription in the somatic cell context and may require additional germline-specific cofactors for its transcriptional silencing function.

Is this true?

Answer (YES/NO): NO